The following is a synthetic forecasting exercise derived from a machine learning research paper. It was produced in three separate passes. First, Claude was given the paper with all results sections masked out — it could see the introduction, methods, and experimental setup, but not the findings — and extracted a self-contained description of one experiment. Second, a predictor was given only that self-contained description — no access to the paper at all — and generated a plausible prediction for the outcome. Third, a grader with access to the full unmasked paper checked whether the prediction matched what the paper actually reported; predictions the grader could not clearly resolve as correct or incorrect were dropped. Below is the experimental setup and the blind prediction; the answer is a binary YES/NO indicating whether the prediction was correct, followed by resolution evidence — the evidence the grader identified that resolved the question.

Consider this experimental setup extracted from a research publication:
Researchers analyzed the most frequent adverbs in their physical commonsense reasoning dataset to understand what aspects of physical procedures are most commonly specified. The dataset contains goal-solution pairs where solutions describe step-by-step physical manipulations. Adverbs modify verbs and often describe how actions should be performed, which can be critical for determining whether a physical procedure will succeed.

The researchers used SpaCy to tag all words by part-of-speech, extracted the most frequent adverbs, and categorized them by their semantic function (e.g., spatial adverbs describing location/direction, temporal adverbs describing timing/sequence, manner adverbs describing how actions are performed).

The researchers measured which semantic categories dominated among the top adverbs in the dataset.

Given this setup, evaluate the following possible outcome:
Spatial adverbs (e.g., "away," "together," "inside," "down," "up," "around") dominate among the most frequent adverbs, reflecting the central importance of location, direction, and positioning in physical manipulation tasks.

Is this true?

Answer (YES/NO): NO